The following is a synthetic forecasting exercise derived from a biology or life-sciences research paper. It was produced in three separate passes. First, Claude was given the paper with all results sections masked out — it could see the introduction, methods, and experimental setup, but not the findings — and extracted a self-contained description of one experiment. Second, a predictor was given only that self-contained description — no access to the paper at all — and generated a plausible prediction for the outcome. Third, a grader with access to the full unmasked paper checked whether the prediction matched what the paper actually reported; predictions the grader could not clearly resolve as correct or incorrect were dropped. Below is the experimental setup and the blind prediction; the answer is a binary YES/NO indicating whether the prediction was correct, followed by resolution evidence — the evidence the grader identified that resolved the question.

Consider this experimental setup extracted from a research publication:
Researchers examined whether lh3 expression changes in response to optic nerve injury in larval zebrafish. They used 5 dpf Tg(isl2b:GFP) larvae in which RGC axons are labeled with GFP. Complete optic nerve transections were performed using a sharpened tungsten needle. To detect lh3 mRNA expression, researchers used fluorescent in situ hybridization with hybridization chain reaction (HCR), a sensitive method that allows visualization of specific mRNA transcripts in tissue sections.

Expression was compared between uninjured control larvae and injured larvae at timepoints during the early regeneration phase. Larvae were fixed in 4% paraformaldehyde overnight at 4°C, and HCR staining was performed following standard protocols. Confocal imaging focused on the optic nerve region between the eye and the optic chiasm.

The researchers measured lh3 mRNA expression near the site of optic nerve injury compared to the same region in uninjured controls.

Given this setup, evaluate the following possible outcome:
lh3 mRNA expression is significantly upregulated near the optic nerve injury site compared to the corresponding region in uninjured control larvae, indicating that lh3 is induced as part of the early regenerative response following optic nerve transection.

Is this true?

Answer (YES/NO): YES